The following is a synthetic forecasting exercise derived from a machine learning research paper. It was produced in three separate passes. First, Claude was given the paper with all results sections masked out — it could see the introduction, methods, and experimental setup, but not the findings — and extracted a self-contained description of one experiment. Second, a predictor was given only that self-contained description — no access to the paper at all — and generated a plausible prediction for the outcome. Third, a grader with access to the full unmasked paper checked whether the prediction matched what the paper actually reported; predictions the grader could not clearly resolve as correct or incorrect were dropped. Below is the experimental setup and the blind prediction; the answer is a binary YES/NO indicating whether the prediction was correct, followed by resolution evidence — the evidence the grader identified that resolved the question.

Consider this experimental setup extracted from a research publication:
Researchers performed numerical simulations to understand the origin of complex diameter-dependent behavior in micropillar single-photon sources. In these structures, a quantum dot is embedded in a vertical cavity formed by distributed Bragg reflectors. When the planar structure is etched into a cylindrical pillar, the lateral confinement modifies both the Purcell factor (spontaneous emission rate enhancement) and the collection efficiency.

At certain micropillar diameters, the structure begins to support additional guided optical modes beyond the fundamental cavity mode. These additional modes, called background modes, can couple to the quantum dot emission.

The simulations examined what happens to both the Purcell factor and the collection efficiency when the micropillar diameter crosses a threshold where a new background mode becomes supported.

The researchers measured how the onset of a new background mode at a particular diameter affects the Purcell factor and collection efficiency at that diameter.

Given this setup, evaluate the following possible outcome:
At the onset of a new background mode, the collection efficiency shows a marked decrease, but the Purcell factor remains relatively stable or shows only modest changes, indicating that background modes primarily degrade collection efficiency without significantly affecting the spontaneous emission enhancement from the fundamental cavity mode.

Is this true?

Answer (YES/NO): NO